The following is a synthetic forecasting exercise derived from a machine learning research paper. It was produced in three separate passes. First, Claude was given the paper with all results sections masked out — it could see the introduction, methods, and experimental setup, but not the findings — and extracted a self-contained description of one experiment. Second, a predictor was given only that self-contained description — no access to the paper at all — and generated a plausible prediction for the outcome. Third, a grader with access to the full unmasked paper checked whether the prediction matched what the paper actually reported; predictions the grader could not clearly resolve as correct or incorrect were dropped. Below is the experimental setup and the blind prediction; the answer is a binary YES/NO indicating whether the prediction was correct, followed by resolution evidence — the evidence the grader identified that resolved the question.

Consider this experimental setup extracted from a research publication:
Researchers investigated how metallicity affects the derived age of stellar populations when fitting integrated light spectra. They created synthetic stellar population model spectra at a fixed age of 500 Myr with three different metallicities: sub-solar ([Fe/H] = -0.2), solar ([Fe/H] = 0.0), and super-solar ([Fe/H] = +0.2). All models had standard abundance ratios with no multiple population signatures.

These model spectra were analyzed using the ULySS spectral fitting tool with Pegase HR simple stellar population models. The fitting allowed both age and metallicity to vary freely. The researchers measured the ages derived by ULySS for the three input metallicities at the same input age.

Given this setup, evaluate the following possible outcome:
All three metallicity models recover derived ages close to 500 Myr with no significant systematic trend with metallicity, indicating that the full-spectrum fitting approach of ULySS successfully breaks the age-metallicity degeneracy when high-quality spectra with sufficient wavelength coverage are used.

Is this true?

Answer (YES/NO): NO